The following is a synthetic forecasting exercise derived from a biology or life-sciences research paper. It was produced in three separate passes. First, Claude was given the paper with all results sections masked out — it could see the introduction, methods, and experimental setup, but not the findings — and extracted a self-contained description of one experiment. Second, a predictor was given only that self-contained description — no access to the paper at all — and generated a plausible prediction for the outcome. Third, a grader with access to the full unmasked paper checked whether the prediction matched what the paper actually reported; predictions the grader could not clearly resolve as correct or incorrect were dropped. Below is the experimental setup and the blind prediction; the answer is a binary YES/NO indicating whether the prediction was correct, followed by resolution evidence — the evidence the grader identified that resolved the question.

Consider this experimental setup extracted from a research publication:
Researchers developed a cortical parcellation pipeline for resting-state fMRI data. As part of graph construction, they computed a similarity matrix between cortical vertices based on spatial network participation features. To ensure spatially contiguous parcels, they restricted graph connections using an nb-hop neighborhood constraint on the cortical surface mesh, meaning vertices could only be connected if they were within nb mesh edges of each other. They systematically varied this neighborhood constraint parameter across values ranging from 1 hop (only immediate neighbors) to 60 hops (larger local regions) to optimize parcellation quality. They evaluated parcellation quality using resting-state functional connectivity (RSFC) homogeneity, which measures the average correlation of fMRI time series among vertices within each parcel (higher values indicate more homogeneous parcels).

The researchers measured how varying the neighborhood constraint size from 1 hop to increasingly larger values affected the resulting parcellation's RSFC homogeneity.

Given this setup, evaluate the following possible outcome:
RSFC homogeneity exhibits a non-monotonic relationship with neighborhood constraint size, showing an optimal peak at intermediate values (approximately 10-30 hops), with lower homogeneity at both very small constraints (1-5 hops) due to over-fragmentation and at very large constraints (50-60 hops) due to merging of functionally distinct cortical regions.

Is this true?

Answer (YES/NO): NO